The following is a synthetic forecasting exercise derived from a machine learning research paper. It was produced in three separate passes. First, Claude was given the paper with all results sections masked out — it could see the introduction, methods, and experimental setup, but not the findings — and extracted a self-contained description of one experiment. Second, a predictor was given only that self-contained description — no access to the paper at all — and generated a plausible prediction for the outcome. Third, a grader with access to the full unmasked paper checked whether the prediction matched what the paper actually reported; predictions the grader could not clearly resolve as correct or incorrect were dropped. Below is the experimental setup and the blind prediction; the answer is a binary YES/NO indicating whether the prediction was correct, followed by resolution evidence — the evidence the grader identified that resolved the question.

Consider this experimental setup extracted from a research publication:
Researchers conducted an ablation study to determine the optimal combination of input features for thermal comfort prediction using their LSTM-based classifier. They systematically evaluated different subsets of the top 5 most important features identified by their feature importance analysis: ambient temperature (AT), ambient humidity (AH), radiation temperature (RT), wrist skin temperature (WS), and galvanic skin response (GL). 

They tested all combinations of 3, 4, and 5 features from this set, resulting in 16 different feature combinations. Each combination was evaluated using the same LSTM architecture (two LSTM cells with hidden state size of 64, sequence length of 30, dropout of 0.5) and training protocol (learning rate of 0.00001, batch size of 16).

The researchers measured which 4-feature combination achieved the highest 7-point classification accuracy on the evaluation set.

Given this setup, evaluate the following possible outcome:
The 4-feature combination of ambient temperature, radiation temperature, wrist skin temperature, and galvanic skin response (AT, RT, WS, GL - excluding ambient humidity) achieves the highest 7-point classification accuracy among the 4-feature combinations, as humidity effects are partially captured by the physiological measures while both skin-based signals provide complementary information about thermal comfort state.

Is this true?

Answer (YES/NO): NO